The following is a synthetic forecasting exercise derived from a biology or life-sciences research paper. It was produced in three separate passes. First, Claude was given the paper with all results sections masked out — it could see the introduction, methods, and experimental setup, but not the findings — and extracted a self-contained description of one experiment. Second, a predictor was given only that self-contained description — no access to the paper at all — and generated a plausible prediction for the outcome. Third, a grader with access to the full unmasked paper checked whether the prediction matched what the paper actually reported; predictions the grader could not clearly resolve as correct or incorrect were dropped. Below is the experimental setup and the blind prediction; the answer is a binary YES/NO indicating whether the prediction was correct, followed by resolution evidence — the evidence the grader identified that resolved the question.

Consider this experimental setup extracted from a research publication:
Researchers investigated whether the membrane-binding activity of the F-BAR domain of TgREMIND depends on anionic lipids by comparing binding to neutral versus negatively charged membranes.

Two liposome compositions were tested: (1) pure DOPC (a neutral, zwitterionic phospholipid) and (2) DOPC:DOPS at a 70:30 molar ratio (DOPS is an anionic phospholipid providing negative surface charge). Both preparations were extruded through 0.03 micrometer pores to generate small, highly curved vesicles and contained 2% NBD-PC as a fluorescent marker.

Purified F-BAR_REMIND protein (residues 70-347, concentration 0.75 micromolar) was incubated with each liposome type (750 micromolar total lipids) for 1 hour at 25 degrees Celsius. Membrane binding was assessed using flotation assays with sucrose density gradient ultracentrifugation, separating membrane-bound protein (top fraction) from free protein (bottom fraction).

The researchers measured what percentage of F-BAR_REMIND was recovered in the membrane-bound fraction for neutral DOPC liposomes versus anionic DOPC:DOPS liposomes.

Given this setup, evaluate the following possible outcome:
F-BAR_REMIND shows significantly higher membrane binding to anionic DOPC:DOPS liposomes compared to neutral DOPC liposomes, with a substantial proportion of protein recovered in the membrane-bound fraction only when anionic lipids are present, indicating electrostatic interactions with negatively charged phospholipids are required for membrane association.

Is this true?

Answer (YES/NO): NO